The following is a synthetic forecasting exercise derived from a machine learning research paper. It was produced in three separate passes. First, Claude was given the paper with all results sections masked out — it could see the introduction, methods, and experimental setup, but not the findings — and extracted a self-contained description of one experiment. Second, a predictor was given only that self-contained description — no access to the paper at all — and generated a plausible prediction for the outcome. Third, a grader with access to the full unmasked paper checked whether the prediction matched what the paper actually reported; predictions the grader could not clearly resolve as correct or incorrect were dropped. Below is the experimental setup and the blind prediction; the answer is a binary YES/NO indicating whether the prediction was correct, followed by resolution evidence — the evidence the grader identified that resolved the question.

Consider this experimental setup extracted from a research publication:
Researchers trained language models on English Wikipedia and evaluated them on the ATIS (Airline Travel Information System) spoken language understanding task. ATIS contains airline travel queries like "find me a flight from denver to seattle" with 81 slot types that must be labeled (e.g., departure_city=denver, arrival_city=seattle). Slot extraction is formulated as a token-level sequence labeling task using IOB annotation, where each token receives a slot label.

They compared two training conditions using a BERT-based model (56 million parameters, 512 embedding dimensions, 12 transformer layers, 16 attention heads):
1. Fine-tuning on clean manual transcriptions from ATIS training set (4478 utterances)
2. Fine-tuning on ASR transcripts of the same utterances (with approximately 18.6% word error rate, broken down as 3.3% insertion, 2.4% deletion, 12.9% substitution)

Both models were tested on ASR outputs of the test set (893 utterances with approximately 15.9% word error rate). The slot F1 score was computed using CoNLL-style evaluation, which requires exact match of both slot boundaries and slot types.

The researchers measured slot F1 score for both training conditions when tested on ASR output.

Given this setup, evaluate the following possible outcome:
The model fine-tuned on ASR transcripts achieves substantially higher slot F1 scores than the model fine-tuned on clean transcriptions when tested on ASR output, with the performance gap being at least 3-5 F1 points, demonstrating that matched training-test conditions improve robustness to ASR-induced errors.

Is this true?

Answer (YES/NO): YES